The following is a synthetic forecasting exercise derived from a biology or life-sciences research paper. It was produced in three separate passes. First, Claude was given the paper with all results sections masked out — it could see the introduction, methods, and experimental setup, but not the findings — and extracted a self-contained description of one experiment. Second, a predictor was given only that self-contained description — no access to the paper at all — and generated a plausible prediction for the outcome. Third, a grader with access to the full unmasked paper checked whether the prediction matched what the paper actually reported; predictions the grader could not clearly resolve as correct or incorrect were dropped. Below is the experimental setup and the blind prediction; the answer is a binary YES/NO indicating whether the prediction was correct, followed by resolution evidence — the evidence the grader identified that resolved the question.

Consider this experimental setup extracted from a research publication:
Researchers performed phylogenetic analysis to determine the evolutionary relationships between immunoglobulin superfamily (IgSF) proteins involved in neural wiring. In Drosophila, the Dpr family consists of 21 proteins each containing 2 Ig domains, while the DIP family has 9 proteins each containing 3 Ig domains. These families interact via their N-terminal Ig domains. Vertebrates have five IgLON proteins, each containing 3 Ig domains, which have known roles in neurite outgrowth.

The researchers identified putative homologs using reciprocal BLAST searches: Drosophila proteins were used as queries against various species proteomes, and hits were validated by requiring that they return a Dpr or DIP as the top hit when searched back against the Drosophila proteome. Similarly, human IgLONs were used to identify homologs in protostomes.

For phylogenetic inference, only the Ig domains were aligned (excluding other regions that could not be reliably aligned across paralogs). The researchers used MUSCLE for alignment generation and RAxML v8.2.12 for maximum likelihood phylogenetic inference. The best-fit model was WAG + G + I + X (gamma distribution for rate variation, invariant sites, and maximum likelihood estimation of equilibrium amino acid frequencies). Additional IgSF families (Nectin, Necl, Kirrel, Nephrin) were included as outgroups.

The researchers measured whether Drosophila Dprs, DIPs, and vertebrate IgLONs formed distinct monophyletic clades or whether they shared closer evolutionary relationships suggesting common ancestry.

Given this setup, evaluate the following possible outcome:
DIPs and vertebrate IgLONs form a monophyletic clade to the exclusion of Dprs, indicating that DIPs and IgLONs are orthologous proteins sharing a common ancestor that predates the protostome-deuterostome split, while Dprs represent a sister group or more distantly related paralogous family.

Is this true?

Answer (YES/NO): NO